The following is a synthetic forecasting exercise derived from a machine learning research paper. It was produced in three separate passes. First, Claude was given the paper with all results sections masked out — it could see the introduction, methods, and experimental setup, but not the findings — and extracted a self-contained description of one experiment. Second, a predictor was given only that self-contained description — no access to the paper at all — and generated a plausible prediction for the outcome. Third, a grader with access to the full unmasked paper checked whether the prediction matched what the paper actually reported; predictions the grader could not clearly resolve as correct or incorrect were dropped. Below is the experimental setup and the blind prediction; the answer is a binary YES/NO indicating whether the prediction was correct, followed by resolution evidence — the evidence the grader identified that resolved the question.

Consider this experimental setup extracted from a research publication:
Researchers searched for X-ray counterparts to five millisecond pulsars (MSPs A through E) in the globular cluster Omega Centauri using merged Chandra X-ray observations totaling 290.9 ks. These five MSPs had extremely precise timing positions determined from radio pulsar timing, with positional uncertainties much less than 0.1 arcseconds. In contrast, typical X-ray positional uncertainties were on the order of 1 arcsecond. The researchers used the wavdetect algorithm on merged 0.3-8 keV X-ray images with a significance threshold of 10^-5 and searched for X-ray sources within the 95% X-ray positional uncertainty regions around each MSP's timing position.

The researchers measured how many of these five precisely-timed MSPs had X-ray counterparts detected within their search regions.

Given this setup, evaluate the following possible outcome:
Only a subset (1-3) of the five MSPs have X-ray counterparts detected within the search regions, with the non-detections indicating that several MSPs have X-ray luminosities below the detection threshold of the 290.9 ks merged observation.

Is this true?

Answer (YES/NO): NO